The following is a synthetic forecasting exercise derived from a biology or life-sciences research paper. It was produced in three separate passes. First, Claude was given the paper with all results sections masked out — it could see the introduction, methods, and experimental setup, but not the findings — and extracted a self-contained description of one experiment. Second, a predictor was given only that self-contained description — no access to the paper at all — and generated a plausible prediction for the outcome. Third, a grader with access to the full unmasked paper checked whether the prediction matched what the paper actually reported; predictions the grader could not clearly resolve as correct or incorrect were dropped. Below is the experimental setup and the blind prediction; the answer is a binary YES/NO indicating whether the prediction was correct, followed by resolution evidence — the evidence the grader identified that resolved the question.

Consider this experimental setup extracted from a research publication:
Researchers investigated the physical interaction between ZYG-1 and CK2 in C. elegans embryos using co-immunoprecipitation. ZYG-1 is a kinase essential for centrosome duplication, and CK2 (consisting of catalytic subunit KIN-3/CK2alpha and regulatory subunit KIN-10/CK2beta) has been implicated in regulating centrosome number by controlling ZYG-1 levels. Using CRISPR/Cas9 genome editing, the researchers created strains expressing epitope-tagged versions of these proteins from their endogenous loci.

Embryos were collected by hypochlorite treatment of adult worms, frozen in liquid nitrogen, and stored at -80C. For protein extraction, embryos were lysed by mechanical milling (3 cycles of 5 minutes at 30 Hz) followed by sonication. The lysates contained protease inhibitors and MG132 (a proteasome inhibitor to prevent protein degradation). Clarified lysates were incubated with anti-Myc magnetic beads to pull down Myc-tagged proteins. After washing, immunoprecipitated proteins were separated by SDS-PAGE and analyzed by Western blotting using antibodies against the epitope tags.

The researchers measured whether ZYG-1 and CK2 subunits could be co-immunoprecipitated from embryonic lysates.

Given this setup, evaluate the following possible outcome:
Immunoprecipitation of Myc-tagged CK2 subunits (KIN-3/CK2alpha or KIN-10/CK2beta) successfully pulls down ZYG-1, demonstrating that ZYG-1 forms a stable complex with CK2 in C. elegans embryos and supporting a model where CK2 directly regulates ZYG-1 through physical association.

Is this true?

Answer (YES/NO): NO